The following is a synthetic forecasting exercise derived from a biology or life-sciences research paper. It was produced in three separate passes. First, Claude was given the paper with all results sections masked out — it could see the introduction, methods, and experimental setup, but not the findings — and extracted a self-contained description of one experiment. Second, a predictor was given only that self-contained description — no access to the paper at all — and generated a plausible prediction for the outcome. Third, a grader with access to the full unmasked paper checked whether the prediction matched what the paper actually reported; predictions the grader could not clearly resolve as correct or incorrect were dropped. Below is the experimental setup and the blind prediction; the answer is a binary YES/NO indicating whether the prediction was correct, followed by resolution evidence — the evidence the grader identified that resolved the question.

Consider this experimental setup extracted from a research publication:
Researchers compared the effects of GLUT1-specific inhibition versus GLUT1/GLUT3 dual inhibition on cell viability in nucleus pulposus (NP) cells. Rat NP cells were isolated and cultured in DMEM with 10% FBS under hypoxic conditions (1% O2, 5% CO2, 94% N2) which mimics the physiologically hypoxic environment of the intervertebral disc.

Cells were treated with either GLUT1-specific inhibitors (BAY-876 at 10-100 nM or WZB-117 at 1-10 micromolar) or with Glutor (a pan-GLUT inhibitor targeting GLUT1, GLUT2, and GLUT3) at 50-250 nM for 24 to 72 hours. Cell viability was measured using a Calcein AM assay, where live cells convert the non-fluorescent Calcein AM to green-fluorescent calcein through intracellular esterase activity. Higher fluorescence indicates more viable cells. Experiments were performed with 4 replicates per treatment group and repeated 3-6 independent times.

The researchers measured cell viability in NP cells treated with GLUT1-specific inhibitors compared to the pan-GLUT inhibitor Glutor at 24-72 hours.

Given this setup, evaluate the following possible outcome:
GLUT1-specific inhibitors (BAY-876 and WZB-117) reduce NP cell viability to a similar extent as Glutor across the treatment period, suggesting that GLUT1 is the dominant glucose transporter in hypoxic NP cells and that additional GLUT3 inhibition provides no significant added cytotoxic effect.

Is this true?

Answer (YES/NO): NO